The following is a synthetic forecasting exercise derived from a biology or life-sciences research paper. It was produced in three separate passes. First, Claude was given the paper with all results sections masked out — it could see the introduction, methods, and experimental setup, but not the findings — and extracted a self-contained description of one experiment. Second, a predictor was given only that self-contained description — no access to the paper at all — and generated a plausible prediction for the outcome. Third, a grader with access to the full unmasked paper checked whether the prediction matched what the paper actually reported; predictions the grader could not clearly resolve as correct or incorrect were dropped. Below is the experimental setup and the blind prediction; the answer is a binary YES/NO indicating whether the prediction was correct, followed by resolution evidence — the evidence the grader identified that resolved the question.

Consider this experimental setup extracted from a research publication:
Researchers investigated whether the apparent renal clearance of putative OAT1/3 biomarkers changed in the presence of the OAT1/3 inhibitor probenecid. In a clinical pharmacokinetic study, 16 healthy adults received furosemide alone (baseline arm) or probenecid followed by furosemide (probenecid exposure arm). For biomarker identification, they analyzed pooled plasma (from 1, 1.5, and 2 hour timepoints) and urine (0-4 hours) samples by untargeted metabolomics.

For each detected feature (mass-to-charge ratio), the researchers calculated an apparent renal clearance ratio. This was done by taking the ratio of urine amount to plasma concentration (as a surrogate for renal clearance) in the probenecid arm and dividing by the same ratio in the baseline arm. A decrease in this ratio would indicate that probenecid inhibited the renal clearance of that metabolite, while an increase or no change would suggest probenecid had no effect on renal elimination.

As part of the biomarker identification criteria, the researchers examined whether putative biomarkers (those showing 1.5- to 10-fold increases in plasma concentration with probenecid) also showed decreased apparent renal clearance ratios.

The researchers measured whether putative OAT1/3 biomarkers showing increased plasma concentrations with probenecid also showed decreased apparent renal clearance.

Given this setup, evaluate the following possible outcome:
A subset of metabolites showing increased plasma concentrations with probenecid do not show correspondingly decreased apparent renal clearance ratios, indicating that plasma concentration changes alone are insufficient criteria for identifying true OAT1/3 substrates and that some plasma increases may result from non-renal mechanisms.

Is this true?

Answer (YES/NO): YES